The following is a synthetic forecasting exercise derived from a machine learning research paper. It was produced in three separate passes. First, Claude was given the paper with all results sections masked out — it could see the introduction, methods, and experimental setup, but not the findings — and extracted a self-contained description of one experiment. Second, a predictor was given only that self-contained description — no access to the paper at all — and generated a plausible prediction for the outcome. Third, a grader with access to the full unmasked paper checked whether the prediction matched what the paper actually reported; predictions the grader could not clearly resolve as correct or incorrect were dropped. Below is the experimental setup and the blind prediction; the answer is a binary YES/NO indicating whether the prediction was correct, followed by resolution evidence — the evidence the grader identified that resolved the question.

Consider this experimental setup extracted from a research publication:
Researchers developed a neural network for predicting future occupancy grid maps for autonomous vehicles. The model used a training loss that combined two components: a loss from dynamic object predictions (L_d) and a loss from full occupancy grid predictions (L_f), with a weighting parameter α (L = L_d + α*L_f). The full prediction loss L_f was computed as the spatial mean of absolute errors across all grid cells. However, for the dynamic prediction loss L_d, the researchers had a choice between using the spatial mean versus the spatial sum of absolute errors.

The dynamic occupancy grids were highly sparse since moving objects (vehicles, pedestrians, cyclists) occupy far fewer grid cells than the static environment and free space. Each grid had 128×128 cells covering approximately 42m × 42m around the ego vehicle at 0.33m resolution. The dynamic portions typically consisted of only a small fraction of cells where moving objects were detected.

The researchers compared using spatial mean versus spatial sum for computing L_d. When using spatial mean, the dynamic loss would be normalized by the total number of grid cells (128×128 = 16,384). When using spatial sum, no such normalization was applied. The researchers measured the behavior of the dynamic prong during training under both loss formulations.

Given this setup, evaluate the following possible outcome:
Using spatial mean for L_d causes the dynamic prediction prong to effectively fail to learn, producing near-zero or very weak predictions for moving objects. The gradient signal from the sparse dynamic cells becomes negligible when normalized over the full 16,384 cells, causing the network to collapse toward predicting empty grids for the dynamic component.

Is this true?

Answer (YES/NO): YES